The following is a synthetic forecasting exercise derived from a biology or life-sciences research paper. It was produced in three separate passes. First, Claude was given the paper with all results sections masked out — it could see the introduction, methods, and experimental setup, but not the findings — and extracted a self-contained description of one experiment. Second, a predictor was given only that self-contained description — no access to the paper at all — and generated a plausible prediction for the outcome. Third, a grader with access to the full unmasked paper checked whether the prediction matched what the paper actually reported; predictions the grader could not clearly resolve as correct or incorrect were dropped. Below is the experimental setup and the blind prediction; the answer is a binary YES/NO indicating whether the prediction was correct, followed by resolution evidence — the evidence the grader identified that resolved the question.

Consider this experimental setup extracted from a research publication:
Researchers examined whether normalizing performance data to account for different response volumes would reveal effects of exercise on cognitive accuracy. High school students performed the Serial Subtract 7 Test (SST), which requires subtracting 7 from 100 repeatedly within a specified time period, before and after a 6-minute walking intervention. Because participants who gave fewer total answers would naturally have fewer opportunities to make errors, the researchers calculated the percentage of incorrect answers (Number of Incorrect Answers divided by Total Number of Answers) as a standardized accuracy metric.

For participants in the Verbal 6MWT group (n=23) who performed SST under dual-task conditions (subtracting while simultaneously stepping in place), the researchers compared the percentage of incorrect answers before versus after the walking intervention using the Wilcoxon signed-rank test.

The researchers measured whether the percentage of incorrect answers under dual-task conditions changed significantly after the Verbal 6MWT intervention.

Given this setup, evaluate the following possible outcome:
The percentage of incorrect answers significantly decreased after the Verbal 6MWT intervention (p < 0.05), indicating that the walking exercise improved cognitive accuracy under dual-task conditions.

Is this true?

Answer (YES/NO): YES